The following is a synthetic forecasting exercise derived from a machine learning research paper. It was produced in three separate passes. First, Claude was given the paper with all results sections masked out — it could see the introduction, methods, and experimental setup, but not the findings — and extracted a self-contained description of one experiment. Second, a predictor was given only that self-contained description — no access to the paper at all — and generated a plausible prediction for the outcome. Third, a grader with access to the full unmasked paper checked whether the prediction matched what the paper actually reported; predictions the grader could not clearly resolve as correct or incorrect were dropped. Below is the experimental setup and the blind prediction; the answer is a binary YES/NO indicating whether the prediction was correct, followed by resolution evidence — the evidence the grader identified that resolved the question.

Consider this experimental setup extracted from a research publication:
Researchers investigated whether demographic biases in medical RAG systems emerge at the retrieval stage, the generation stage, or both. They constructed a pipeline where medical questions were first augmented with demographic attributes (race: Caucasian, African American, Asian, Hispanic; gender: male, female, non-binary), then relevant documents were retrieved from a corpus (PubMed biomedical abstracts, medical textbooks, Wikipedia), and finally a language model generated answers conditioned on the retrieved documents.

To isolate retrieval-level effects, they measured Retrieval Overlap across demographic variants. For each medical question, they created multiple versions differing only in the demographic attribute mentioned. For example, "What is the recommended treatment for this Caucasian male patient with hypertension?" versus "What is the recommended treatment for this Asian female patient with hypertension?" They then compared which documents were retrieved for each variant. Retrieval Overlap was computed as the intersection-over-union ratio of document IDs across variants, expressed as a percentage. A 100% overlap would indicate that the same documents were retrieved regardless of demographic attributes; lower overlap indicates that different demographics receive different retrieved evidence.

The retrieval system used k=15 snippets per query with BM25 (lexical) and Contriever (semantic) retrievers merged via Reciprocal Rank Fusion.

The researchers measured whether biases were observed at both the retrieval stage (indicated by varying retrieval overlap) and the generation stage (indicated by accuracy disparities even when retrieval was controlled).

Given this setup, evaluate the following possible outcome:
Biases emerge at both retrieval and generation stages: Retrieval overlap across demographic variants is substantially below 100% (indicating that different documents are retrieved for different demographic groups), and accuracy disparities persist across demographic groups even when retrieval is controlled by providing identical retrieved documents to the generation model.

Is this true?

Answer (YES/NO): YES